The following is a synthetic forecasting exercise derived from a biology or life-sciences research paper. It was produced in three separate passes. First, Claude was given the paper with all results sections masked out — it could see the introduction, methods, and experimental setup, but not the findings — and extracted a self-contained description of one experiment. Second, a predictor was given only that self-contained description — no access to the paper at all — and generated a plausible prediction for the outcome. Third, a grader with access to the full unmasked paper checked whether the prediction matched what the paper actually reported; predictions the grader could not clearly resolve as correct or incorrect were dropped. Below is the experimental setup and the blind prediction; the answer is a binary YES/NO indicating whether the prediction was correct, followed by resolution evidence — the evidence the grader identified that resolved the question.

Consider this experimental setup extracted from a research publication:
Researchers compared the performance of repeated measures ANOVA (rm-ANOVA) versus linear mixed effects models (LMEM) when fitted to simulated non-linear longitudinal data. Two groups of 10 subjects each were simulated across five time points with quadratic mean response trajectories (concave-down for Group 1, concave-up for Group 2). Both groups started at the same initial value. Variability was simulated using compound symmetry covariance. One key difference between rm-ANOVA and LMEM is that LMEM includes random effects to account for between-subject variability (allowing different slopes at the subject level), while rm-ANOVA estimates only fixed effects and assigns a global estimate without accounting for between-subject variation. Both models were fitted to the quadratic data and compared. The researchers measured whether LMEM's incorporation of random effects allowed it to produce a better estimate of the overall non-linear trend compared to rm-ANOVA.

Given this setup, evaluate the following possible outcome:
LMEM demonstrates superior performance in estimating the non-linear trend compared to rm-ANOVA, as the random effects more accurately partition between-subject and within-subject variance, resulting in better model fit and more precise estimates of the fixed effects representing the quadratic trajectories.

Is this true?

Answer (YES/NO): NO